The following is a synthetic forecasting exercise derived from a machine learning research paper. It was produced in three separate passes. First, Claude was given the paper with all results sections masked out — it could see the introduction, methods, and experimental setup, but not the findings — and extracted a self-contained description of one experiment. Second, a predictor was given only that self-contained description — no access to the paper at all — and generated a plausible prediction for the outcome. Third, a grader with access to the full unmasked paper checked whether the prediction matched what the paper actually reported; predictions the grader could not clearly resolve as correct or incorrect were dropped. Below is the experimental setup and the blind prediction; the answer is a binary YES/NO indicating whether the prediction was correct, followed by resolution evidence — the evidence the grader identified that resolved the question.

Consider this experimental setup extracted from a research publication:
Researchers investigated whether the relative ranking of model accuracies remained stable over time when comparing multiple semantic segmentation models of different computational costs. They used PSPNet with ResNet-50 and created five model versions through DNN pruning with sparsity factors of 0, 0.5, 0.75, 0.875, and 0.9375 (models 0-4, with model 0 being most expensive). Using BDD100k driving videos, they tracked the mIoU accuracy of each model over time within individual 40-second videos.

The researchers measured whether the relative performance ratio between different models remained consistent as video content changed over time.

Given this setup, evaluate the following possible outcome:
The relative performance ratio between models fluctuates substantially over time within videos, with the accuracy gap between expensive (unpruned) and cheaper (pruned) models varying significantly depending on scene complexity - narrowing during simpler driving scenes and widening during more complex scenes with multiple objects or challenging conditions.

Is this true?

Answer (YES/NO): NO